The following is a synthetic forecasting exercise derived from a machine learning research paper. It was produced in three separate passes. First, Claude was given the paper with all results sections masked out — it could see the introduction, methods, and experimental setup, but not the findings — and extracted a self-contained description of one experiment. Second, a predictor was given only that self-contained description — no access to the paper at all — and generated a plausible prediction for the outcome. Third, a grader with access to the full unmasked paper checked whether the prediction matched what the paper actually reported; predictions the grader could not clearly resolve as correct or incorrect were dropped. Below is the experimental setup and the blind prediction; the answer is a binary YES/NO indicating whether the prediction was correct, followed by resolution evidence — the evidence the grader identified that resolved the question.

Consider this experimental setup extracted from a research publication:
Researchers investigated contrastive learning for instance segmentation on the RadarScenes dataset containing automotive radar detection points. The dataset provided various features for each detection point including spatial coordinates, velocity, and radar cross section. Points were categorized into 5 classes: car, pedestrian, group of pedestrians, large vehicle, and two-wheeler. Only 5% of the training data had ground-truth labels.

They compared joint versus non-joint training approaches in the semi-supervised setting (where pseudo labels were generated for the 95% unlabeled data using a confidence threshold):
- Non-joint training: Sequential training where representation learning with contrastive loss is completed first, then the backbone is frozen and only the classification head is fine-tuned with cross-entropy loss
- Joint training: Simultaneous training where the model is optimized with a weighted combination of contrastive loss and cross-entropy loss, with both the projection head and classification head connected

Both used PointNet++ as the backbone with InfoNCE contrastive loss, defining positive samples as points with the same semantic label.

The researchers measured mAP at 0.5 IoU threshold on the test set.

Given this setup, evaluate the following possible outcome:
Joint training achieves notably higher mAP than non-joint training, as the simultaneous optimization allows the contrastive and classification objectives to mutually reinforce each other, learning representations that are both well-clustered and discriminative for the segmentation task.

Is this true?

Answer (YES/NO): NO